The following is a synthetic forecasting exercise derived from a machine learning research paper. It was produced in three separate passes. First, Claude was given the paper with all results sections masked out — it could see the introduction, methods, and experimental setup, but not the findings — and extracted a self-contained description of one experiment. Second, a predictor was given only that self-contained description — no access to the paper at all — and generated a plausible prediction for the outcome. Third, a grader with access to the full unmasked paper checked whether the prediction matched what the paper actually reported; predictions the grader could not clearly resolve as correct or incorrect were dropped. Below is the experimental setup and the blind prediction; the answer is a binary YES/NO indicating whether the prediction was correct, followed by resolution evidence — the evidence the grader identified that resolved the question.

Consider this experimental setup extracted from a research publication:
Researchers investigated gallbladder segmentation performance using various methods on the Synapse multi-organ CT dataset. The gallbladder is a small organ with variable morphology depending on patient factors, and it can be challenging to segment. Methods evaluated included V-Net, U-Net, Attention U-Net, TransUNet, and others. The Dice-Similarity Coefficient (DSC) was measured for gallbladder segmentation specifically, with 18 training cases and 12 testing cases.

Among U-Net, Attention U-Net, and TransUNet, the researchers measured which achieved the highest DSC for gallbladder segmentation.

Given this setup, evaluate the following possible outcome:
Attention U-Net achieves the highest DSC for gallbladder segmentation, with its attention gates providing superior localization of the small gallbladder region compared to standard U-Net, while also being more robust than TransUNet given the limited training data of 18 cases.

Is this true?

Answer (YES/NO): NO